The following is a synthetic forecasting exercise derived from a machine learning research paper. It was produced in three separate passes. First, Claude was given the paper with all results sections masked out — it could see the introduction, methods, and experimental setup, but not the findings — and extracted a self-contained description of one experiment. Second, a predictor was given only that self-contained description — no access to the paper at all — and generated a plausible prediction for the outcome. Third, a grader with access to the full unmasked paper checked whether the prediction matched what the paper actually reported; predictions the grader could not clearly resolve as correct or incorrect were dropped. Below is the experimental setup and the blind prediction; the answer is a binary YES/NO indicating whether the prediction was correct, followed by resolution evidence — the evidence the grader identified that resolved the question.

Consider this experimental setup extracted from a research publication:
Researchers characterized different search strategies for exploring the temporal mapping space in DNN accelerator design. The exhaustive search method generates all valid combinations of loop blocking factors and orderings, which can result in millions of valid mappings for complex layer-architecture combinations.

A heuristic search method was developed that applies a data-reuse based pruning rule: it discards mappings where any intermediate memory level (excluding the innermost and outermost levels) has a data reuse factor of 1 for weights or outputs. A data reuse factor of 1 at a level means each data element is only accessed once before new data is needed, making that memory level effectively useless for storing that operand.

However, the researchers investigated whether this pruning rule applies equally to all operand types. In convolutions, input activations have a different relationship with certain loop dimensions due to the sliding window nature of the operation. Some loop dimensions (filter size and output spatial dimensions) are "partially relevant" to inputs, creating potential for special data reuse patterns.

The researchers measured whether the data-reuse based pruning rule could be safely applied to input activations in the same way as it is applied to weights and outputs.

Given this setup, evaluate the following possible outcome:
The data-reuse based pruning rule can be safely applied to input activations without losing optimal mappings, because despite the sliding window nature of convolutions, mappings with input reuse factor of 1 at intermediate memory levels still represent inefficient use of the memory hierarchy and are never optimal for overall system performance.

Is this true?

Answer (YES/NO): NO